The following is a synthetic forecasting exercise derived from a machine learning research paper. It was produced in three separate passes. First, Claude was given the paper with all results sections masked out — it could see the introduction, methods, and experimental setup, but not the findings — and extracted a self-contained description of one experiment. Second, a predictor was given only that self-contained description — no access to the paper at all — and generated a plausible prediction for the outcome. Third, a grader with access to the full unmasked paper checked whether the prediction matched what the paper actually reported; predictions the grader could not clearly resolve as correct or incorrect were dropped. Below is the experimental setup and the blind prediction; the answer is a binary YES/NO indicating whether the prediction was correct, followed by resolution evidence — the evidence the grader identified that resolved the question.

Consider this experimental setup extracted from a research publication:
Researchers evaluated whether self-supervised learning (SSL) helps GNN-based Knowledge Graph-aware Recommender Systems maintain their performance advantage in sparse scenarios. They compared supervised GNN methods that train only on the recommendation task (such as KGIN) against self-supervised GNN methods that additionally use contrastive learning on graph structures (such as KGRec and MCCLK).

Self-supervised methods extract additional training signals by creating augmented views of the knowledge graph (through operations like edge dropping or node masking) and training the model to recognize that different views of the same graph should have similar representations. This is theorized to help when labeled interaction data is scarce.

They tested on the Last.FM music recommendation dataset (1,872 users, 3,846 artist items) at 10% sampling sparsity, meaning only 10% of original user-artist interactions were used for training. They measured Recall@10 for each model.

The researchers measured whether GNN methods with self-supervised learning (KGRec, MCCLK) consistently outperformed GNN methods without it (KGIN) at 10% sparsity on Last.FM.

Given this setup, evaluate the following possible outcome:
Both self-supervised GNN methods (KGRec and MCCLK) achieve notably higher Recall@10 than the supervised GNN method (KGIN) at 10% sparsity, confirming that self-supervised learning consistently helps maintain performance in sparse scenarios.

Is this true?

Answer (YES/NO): NO